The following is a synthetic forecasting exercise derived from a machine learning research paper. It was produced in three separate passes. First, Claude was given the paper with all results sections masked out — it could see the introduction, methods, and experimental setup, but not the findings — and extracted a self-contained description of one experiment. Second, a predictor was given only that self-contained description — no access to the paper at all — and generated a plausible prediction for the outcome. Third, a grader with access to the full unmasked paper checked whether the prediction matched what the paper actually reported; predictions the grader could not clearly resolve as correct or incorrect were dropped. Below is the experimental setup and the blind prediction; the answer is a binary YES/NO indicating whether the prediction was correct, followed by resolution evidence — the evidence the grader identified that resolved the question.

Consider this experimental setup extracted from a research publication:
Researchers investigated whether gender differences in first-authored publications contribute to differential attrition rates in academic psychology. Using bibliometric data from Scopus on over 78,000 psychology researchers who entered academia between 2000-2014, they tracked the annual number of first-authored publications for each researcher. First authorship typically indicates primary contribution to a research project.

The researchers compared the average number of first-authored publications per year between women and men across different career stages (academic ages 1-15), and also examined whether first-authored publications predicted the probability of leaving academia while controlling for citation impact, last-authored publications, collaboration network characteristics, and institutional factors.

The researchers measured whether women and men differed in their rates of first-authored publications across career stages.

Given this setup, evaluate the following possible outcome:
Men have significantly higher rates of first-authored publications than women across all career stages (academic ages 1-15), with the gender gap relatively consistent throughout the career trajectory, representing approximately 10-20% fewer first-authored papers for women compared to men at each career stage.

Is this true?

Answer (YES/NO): NO